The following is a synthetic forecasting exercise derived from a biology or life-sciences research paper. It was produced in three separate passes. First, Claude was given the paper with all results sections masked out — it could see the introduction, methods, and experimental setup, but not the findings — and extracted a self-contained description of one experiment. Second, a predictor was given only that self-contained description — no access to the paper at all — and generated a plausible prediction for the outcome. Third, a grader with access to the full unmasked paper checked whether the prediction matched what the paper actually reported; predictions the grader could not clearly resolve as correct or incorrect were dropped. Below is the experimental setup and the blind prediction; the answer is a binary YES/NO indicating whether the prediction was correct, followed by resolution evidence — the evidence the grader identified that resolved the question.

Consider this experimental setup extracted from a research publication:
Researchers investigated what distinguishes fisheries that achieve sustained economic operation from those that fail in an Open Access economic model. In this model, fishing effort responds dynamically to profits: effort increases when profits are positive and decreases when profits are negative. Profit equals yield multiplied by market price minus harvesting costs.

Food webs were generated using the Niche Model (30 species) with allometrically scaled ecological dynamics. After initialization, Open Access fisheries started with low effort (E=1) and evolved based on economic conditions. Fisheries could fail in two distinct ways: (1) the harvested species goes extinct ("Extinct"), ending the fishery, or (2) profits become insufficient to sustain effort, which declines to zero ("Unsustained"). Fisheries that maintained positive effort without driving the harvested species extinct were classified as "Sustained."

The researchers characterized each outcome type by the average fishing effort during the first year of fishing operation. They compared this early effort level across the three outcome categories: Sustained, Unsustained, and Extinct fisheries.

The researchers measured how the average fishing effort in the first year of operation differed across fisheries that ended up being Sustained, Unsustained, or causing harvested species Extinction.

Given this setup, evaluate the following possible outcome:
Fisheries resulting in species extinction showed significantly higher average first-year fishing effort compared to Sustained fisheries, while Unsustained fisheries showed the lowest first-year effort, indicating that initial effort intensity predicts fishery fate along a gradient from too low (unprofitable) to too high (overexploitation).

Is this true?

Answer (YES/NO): YES